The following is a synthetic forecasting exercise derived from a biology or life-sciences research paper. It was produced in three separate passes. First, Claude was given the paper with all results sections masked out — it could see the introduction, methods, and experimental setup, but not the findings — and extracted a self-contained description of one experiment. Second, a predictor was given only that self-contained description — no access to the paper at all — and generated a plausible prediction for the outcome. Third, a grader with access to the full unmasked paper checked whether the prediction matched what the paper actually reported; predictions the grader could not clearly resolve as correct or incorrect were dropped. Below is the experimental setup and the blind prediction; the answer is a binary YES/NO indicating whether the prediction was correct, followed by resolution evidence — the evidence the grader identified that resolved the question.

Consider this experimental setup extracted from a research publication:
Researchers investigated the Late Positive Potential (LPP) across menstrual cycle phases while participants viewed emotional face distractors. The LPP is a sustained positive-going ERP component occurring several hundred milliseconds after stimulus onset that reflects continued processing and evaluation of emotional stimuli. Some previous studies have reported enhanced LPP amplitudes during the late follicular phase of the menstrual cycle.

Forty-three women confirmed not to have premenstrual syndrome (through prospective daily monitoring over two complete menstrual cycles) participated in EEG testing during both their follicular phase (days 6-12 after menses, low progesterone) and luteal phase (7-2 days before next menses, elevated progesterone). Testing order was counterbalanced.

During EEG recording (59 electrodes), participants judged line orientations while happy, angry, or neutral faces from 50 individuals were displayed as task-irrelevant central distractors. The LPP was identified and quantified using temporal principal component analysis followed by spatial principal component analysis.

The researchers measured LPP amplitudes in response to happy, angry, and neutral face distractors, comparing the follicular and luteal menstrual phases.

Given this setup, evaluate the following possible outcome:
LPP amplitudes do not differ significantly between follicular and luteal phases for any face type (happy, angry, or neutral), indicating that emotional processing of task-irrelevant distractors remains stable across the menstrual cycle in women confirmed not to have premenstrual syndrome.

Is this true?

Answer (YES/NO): NO